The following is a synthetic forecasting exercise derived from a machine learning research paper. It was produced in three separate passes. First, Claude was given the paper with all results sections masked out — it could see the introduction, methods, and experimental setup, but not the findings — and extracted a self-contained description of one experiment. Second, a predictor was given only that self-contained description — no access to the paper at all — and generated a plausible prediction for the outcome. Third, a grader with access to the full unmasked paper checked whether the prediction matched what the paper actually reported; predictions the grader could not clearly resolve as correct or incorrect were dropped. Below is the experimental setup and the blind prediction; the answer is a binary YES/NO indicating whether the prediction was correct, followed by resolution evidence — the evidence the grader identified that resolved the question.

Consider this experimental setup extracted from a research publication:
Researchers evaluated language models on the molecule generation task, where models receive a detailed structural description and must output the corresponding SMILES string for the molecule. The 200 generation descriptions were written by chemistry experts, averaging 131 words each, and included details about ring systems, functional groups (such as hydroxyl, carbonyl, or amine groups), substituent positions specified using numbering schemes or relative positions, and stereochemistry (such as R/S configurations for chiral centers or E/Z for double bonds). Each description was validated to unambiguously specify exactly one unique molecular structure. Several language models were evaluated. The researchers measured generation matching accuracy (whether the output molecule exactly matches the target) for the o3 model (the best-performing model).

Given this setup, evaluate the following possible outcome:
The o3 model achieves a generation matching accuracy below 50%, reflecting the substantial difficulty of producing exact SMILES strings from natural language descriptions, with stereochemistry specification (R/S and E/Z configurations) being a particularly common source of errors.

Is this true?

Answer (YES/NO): YES